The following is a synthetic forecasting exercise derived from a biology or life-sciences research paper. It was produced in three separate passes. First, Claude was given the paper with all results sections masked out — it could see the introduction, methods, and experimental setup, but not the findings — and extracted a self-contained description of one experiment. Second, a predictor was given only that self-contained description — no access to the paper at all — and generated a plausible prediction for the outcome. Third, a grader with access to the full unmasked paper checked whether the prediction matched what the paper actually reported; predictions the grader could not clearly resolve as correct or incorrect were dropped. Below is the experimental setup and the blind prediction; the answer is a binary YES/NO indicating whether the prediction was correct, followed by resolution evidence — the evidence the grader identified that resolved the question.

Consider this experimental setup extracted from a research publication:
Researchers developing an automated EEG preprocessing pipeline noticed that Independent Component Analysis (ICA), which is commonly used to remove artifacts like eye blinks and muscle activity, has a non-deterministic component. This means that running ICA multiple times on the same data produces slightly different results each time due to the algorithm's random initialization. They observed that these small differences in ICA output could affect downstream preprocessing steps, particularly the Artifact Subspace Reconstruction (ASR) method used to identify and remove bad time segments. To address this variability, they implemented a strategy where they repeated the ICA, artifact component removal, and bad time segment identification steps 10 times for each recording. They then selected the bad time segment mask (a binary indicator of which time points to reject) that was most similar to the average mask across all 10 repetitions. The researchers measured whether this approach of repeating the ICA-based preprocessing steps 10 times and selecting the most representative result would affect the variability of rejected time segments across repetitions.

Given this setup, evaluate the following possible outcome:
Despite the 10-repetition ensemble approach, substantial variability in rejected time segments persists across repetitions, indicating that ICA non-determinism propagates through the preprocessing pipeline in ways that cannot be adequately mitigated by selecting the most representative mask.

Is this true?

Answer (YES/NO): NO